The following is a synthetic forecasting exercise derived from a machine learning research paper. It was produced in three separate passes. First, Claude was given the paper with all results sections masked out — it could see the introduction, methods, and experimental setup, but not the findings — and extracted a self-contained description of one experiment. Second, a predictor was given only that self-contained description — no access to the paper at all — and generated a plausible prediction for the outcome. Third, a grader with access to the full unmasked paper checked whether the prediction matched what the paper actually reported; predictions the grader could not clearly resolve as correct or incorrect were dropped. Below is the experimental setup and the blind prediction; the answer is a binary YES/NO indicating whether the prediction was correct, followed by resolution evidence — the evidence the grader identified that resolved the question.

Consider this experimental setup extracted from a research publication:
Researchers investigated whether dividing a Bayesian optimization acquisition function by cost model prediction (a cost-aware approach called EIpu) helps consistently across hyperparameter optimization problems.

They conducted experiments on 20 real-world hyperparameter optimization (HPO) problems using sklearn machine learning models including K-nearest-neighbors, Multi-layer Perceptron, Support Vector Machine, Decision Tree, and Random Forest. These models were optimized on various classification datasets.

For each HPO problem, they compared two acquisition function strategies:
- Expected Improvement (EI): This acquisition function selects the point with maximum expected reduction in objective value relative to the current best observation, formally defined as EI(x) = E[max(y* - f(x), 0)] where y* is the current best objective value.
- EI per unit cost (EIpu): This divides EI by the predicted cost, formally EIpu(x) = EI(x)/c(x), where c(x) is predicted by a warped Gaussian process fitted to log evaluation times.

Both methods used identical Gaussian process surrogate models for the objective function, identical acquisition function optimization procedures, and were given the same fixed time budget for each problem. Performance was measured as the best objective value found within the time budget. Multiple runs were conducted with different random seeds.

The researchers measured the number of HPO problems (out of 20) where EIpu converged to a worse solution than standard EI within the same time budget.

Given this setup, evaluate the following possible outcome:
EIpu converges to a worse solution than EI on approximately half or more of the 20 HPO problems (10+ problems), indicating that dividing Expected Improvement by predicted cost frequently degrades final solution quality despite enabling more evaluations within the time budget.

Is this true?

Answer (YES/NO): NO